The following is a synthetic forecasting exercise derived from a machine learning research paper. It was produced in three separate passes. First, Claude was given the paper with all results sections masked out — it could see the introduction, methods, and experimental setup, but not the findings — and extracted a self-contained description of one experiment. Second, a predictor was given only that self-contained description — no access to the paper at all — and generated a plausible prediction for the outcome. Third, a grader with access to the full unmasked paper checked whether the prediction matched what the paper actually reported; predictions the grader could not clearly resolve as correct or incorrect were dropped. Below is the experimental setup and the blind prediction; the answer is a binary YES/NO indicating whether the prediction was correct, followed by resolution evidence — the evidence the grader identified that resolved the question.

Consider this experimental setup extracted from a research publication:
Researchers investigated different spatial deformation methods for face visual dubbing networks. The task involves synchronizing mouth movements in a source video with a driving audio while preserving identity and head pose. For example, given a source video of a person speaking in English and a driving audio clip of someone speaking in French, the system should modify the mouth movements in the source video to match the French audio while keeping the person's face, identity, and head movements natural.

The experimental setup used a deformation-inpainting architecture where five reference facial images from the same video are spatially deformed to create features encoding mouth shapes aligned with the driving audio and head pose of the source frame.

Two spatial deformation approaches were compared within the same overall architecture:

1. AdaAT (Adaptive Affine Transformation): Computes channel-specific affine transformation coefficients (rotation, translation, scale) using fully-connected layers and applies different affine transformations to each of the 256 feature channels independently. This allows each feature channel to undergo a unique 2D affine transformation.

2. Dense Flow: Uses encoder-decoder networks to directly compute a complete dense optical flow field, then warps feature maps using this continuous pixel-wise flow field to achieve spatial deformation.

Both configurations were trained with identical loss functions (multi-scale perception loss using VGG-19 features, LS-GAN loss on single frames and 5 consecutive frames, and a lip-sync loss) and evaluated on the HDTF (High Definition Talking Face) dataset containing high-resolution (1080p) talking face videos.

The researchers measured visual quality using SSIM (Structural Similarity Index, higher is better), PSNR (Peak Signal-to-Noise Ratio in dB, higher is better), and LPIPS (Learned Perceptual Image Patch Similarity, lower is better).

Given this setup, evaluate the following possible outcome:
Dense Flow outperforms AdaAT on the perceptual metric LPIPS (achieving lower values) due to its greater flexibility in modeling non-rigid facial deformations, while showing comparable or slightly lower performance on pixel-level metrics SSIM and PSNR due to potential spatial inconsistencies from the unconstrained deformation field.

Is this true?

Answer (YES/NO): NO